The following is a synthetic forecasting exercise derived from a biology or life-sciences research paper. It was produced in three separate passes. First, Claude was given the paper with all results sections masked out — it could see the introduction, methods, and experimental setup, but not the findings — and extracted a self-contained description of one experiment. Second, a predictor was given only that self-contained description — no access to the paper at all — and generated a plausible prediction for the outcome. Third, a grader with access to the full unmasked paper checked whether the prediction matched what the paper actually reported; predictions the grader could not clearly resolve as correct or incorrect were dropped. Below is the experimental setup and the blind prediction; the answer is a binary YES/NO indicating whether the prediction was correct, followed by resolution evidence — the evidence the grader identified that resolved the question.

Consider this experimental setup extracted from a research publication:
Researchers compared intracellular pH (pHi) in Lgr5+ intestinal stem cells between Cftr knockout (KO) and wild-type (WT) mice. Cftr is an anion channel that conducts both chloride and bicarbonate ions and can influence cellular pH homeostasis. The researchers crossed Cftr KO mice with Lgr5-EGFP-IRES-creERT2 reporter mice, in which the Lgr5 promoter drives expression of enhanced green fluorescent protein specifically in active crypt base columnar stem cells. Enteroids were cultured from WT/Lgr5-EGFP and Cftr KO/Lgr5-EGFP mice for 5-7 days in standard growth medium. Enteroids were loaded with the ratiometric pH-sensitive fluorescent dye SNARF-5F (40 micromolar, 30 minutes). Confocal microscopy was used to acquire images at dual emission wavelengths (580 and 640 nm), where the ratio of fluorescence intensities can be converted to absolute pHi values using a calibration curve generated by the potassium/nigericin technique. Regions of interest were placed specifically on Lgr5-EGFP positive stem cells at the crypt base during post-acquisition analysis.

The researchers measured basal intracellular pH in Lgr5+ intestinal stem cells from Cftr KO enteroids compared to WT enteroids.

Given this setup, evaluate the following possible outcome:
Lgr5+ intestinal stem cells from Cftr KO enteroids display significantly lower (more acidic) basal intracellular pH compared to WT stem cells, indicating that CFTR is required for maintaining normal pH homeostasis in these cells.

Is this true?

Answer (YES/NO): NO